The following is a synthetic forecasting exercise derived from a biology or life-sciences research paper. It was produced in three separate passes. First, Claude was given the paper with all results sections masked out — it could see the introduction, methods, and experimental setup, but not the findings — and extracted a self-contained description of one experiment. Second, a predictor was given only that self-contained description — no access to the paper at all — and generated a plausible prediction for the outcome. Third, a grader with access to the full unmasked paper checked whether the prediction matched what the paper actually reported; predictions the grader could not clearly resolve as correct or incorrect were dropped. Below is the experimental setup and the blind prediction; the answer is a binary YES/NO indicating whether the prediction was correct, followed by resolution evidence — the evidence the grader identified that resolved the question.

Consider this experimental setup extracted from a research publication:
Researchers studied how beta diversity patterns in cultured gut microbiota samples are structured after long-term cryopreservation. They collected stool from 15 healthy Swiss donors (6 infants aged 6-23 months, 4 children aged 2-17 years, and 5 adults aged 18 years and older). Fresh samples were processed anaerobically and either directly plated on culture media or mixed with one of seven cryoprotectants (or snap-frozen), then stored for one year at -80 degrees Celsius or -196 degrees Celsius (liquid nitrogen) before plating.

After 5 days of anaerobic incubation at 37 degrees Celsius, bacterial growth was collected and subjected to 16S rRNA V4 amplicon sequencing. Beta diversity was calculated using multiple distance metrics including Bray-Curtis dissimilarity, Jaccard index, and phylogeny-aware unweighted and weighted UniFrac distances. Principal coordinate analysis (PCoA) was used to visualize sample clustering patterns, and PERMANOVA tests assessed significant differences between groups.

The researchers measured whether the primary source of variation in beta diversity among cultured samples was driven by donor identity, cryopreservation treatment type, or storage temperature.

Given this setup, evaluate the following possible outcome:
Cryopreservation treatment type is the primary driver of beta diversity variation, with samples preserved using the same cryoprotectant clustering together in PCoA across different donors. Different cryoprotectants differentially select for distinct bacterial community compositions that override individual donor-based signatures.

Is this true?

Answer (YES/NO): NO